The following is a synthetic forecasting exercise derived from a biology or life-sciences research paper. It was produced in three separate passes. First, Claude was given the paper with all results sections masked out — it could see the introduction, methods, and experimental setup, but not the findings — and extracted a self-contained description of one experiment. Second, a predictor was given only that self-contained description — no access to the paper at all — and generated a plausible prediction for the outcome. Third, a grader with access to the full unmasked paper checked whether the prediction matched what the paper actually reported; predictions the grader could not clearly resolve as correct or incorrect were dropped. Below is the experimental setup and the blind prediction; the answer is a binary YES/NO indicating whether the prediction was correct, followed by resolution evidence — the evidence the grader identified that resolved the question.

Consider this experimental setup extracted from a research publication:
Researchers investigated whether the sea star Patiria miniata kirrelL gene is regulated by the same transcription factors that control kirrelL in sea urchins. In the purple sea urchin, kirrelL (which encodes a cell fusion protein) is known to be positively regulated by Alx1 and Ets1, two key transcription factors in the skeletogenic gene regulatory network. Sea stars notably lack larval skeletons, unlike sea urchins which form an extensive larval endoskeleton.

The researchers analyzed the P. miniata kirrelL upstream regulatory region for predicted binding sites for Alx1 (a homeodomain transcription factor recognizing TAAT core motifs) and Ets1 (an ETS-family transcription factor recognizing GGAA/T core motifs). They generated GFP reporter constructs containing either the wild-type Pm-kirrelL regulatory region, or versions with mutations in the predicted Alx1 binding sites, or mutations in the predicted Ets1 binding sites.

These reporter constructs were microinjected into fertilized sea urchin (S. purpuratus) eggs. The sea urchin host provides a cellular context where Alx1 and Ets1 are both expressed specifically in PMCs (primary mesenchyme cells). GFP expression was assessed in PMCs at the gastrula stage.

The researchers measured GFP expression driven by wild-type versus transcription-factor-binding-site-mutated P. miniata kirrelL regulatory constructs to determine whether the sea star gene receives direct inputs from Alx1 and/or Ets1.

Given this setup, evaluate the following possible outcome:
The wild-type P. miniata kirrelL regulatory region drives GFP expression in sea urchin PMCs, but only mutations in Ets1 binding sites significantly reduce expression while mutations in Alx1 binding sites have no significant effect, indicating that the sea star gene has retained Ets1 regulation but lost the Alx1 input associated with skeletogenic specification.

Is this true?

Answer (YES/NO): NO